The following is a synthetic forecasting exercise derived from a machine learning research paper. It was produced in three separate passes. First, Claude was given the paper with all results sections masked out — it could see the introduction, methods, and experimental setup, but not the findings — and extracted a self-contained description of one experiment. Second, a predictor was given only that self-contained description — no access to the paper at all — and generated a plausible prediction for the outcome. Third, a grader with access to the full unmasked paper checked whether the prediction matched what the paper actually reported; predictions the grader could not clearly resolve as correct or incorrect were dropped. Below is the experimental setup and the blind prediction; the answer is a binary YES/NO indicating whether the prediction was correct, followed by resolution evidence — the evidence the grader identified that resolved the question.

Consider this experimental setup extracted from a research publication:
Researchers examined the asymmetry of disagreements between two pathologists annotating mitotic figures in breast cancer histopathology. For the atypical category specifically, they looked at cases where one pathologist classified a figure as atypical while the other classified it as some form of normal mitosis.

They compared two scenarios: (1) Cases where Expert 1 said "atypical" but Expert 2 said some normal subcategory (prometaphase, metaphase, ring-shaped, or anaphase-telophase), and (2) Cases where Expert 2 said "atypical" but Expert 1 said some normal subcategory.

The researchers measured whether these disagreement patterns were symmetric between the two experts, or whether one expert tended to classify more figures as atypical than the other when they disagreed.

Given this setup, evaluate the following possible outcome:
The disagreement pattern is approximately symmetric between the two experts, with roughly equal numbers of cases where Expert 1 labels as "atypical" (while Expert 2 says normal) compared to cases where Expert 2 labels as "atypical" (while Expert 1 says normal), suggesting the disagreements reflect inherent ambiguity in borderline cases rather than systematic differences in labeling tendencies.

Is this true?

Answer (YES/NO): NO